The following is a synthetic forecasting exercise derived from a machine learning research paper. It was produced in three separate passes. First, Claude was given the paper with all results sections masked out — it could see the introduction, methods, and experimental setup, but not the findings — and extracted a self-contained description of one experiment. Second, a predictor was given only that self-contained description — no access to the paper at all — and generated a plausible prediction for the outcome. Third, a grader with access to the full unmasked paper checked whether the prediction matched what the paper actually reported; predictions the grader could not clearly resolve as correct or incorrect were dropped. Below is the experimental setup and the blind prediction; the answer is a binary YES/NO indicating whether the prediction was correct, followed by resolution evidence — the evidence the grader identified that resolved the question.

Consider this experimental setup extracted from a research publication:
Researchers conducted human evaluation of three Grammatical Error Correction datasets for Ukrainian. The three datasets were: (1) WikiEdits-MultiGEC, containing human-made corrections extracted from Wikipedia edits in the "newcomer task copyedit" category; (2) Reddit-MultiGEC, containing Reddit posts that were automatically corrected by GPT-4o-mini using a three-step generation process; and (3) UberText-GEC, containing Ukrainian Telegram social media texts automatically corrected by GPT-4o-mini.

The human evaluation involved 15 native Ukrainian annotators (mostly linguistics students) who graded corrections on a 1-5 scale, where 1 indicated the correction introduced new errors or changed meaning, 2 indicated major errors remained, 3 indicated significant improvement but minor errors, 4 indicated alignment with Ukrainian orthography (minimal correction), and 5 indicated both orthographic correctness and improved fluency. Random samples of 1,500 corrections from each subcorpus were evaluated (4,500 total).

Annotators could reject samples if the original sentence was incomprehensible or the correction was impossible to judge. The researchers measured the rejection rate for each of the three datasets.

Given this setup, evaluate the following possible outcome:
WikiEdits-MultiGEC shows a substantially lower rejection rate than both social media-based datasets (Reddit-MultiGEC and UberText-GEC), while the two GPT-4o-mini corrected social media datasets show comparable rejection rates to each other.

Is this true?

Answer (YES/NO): NO